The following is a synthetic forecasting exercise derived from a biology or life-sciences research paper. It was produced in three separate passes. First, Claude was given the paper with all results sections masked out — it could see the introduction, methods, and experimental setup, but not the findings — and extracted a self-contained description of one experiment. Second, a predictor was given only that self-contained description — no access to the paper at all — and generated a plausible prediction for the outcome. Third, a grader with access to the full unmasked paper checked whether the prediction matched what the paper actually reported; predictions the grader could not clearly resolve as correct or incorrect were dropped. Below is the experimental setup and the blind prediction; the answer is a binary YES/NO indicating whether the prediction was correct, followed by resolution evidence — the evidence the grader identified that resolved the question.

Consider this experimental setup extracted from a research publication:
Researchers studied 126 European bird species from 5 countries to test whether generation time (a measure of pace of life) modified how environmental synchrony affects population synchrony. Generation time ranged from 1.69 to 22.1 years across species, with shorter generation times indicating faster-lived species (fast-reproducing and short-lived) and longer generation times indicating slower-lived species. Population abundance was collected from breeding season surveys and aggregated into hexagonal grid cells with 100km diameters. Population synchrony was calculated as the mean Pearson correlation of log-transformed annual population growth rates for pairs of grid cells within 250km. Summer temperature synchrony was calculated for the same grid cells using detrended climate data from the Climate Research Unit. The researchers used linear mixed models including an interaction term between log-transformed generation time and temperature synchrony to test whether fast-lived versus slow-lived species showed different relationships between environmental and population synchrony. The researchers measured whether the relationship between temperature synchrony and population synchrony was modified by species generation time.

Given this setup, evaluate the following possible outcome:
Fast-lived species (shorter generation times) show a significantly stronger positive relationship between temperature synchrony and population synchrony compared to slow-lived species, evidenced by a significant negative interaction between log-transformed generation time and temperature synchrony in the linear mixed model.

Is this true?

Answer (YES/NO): YES